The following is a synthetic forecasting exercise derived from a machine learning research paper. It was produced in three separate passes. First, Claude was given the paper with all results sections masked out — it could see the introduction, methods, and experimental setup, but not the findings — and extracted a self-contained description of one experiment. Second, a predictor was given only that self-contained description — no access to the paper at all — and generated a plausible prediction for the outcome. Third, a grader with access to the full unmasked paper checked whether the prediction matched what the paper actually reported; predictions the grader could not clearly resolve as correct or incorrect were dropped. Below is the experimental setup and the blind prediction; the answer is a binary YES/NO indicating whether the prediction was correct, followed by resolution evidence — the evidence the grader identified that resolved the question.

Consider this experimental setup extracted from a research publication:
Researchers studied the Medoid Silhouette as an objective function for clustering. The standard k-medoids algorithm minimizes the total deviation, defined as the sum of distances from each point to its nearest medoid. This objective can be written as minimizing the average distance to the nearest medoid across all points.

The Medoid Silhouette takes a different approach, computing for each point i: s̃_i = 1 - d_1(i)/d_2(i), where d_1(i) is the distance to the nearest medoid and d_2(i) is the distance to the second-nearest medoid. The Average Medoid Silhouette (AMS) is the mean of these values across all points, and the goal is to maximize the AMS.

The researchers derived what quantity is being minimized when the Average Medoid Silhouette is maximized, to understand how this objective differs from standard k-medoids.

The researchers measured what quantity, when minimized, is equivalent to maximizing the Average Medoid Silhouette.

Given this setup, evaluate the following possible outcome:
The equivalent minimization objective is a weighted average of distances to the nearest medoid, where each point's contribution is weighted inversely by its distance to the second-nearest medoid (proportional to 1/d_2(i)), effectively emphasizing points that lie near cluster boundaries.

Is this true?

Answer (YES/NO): NO